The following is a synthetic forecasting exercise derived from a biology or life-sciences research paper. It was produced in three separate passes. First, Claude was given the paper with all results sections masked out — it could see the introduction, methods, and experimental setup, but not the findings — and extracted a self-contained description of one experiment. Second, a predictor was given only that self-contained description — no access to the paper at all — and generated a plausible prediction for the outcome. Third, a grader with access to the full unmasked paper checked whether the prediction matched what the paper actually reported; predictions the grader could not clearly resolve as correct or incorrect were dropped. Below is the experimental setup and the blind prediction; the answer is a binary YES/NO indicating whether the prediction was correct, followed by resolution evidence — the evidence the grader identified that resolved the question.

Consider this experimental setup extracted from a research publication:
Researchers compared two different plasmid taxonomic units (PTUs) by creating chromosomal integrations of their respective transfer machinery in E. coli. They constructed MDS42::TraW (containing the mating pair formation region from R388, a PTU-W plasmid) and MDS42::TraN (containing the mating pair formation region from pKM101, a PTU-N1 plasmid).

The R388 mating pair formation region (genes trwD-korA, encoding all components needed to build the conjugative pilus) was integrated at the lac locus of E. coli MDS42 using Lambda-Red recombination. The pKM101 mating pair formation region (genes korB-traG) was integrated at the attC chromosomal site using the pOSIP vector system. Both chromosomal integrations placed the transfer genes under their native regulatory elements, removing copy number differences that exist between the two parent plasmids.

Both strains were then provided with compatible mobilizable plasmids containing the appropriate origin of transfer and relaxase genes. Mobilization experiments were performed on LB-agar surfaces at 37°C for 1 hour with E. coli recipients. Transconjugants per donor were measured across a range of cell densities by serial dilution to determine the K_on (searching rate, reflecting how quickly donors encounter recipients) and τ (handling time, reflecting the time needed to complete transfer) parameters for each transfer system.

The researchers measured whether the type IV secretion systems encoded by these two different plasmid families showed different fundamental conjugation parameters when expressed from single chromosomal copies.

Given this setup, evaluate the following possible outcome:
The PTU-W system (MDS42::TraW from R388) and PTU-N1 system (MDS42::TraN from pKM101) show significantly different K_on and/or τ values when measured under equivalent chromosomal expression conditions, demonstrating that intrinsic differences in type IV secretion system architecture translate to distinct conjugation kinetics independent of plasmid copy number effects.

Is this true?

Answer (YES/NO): YES